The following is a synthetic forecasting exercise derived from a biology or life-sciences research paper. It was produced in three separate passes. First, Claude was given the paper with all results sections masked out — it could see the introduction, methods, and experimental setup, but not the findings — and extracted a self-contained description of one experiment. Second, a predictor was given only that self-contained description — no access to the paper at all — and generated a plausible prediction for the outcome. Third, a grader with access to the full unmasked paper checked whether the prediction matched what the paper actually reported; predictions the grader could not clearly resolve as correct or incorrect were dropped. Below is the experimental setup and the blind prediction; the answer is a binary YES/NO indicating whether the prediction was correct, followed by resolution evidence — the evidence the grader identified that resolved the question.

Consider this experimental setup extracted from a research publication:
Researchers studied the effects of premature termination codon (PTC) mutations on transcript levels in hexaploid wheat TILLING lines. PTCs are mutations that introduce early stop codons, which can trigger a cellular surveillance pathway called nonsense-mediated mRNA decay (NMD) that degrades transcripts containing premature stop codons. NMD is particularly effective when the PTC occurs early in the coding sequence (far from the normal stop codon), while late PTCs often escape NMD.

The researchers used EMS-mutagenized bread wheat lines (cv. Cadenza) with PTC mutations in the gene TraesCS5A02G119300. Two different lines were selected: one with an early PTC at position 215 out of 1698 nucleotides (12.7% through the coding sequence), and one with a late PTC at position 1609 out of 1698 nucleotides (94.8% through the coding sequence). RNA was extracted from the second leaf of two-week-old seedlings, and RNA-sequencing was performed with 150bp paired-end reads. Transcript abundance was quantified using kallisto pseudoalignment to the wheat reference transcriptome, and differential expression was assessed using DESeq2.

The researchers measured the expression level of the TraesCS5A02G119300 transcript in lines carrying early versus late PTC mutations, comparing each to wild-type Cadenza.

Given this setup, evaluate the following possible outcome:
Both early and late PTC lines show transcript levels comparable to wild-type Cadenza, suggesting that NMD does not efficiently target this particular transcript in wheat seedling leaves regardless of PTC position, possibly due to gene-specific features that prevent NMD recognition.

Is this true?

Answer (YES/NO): YES